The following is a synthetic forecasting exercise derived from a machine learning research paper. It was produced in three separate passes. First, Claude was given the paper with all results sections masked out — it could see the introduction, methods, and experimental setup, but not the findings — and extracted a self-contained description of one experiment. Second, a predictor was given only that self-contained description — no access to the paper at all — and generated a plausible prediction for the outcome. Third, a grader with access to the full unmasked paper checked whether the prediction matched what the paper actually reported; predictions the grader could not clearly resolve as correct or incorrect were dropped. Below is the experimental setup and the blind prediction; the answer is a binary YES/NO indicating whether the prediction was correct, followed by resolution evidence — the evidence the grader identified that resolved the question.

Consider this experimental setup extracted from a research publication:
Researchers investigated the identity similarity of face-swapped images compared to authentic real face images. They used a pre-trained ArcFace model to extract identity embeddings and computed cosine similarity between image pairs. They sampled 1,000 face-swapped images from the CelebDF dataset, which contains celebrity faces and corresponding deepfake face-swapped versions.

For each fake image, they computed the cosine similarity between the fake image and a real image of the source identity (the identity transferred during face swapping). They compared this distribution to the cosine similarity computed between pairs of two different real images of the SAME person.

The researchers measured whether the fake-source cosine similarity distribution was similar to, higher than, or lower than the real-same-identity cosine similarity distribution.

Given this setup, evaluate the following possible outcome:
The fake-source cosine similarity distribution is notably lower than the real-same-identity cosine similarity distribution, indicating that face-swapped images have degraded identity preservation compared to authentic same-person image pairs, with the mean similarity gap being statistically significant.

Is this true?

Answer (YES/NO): NO